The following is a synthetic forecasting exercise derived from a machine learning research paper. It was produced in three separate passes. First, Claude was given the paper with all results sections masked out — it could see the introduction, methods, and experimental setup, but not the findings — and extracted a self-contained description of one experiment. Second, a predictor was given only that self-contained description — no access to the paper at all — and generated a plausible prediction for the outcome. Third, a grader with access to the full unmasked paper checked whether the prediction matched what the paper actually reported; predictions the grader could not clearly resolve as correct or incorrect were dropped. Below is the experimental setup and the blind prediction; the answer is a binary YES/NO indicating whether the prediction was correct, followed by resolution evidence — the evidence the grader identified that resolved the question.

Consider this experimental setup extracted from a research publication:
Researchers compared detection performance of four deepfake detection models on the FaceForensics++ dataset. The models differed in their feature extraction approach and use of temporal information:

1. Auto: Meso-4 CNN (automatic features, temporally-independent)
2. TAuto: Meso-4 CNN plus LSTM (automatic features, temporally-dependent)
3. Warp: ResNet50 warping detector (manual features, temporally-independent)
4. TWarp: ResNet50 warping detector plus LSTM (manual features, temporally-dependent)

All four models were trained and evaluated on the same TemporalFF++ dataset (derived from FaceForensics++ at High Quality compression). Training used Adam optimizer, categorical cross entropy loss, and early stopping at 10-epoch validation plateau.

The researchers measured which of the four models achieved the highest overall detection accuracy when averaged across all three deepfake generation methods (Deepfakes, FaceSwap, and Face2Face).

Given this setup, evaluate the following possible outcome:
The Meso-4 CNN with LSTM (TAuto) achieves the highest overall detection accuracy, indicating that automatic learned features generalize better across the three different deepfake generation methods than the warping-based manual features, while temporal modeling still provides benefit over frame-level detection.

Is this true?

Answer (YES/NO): YES